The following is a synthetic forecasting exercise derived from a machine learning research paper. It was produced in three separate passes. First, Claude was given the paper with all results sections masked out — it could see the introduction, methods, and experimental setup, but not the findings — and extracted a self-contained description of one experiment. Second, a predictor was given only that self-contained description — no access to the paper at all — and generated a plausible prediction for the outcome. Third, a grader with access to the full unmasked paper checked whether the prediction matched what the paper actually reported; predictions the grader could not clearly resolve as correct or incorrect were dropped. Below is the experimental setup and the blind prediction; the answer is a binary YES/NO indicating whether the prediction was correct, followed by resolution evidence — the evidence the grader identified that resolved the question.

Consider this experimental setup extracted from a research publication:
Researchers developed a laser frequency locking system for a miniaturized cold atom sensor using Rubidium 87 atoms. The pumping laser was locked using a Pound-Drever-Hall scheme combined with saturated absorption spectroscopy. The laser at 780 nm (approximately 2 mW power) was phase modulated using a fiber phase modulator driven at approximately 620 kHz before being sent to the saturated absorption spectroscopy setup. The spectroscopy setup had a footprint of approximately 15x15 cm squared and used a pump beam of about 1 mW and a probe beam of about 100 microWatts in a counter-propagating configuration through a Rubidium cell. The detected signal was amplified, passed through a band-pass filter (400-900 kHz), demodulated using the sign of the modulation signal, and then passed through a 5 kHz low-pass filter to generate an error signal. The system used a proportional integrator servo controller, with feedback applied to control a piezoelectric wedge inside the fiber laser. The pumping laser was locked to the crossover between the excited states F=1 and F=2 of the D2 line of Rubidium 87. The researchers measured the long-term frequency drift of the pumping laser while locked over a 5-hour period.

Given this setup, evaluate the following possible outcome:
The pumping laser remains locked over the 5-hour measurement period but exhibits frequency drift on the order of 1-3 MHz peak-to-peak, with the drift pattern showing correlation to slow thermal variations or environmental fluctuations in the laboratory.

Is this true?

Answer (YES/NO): NO